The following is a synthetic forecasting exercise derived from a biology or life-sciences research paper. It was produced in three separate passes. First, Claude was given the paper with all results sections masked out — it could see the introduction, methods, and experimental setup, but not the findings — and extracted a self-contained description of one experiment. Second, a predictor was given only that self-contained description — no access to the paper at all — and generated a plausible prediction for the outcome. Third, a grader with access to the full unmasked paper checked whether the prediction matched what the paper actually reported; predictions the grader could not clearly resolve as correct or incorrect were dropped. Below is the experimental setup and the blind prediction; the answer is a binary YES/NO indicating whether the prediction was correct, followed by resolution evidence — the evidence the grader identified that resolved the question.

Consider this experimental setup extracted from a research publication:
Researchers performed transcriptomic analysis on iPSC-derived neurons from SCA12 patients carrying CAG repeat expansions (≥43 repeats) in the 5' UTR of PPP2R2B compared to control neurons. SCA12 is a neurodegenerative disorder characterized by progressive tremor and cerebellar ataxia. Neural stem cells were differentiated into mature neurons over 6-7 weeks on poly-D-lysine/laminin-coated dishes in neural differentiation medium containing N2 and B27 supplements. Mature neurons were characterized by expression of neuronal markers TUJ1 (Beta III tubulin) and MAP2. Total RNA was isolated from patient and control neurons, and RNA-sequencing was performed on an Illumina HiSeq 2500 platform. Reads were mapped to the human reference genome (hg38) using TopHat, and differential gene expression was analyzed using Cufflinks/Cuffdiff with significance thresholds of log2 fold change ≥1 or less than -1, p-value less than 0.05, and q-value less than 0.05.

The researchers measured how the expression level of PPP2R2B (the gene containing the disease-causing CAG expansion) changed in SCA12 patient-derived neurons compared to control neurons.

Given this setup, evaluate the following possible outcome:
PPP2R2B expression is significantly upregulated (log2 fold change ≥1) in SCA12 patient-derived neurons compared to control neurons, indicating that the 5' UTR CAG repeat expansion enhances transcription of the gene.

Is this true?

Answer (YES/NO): NO